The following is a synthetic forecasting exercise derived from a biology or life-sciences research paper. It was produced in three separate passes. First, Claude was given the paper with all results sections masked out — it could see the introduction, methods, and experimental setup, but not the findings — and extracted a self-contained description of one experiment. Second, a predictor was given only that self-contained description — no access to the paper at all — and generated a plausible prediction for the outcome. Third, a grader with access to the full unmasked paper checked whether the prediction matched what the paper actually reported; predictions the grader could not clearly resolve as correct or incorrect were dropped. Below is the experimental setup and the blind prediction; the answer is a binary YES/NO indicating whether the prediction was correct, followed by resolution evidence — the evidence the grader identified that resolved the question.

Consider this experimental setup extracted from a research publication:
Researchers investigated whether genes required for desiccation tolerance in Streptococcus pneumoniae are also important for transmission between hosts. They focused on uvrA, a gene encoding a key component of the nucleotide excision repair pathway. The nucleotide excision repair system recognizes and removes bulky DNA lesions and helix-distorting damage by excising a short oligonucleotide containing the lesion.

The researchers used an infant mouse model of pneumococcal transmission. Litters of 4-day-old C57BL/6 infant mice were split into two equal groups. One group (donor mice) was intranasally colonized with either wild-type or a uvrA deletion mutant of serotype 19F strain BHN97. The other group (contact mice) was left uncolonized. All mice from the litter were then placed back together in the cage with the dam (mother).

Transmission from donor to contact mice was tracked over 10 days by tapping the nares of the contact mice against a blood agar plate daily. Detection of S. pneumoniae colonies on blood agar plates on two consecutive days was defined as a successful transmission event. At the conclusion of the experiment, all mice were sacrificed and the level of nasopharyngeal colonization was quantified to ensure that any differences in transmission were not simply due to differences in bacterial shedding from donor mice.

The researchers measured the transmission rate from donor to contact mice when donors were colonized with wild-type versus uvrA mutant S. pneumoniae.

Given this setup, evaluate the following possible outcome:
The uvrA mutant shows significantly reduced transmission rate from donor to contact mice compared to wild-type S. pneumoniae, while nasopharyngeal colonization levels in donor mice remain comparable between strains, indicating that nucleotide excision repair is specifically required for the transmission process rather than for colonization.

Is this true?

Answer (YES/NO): YES